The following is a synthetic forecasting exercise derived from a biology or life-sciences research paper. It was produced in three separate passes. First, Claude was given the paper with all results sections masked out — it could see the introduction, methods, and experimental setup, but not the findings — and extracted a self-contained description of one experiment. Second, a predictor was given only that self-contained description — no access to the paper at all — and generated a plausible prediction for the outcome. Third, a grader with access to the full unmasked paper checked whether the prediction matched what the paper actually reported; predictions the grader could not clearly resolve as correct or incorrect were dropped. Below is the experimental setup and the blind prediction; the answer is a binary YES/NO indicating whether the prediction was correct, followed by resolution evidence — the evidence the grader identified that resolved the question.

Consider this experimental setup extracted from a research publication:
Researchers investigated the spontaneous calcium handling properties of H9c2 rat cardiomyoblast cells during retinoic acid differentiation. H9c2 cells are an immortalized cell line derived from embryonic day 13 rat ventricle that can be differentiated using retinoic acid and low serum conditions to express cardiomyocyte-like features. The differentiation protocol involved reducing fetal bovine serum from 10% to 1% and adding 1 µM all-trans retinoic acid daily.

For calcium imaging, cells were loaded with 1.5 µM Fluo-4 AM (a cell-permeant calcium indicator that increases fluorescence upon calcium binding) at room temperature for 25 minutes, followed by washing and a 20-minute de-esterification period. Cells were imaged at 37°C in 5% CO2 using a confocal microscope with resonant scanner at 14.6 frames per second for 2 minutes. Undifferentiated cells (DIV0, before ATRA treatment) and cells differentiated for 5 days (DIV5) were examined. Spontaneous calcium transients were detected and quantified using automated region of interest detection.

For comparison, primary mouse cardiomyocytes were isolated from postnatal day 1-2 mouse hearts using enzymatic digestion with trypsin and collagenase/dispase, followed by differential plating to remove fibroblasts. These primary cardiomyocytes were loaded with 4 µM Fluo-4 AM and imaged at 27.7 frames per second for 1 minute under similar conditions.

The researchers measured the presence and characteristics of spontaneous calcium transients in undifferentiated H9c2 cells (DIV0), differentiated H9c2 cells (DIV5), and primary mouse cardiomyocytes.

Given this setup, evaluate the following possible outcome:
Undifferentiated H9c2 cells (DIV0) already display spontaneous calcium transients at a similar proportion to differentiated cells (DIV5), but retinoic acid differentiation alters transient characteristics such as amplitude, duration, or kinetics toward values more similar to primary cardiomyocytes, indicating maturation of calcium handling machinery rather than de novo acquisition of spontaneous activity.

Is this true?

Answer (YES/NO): NO